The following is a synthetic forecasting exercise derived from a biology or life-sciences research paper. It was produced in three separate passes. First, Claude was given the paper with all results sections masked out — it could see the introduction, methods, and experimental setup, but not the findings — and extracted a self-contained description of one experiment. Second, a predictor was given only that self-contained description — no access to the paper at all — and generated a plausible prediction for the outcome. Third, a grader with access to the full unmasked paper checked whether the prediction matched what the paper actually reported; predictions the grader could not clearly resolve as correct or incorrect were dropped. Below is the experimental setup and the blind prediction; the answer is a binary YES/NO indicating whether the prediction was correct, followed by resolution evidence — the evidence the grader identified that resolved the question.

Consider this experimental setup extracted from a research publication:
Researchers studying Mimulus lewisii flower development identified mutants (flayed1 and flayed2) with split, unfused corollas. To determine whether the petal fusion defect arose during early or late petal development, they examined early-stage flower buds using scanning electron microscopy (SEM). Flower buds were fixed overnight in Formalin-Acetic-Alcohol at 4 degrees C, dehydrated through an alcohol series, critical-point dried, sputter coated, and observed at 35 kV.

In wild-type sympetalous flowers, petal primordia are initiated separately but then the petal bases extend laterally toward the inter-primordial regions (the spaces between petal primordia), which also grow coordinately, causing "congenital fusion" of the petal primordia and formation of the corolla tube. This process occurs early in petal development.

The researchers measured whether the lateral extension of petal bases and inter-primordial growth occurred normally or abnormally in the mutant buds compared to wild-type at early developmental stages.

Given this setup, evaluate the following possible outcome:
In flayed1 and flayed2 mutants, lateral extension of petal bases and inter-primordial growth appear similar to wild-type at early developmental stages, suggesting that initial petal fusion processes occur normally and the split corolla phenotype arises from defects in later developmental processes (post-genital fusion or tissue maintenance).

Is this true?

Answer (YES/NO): NO